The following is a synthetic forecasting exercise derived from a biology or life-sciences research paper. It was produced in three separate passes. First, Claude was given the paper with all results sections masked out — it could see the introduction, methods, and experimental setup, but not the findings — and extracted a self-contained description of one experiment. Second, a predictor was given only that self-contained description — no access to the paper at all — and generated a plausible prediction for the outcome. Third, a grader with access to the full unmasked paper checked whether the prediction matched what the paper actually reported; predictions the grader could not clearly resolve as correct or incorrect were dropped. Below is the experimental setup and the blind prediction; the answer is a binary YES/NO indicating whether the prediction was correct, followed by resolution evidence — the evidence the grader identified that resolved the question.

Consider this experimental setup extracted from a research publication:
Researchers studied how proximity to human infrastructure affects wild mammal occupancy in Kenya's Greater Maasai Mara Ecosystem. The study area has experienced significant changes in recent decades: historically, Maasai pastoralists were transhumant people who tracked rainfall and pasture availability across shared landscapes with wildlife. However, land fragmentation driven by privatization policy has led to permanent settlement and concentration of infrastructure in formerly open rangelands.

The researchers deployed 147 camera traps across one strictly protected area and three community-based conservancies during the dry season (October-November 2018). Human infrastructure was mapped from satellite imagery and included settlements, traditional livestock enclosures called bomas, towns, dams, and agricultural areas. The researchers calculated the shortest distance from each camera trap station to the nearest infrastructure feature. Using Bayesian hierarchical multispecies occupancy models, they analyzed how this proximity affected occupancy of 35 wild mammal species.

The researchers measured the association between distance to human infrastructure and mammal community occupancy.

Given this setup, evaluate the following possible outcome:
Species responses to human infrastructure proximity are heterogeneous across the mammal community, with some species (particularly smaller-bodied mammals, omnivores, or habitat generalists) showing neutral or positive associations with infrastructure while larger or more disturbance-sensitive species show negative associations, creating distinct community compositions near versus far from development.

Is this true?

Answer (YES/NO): NO